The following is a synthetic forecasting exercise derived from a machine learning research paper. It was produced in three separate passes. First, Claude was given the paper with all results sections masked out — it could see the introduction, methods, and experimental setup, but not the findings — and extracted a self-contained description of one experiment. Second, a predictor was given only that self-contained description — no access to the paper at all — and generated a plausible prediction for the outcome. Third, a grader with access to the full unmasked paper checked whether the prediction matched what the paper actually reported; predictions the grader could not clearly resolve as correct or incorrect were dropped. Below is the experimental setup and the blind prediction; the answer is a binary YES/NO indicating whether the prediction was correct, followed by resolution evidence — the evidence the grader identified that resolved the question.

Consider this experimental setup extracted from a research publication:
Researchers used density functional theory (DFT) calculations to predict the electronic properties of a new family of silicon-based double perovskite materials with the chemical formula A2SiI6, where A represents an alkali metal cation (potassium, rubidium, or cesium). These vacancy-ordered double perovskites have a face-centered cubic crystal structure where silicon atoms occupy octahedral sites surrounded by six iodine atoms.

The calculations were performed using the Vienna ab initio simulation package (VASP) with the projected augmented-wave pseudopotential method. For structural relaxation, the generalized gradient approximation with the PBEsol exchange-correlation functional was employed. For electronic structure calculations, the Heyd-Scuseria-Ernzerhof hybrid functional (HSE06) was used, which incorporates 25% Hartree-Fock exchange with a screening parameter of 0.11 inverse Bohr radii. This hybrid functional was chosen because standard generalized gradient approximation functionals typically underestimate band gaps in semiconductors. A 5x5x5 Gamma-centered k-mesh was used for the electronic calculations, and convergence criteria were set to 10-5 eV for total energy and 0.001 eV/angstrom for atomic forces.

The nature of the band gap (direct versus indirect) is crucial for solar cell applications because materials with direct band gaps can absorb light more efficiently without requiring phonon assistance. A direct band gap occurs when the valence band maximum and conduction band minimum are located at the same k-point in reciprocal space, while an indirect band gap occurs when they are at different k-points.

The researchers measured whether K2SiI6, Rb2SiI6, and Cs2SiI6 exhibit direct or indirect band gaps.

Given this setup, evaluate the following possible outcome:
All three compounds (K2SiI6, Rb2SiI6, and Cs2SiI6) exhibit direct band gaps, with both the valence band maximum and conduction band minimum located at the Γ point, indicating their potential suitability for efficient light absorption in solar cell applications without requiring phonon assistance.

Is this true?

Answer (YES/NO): YES